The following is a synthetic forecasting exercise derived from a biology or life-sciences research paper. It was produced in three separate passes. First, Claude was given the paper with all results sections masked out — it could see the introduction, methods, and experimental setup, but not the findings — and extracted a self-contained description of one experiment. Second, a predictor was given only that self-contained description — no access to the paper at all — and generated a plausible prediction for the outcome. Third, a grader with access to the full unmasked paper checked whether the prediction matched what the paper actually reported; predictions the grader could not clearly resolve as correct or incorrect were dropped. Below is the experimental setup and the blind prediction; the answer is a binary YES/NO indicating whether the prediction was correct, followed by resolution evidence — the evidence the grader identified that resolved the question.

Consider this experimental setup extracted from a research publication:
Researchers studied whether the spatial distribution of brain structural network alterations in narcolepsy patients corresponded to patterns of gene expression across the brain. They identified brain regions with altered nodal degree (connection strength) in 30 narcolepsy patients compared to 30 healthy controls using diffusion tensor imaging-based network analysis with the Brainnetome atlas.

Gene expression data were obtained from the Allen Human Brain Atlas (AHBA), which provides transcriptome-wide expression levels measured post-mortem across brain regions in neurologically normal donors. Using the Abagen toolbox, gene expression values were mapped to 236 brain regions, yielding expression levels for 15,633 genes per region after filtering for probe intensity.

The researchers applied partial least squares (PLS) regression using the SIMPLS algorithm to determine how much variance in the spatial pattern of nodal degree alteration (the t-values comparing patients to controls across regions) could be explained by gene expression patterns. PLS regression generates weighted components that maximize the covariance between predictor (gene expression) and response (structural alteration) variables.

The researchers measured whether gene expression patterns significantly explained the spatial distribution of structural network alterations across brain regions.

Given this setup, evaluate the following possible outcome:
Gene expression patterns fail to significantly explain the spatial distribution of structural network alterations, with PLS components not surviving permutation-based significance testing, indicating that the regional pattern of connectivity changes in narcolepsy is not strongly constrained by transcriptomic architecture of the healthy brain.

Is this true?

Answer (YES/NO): NO